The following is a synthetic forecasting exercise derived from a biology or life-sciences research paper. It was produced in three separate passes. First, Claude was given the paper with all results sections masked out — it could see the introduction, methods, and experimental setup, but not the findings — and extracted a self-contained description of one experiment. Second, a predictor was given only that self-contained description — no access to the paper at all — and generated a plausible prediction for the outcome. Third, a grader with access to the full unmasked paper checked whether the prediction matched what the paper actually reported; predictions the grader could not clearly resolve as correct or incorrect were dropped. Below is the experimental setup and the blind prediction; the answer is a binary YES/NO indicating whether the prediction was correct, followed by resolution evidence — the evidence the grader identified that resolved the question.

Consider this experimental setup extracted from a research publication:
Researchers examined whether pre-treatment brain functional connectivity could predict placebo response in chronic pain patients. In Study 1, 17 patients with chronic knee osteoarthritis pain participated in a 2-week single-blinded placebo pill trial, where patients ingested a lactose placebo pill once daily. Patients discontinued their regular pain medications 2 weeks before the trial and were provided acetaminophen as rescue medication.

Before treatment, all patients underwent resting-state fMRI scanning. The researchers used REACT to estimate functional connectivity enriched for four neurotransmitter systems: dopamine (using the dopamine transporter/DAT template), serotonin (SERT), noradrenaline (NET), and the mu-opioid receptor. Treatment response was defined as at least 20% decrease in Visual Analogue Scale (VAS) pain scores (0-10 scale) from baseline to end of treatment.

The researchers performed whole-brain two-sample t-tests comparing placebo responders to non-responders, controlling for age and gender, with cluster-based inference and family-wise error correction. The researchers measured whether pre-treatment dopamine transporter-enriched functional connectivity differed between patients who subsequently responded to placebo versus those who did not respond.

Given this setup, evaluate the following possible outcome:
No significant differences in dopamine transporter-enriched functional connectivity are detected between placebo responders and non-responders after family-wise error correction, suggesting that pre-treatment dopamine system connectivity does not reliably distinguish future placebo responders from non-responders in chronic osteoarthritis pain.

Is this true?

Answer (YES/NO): NO